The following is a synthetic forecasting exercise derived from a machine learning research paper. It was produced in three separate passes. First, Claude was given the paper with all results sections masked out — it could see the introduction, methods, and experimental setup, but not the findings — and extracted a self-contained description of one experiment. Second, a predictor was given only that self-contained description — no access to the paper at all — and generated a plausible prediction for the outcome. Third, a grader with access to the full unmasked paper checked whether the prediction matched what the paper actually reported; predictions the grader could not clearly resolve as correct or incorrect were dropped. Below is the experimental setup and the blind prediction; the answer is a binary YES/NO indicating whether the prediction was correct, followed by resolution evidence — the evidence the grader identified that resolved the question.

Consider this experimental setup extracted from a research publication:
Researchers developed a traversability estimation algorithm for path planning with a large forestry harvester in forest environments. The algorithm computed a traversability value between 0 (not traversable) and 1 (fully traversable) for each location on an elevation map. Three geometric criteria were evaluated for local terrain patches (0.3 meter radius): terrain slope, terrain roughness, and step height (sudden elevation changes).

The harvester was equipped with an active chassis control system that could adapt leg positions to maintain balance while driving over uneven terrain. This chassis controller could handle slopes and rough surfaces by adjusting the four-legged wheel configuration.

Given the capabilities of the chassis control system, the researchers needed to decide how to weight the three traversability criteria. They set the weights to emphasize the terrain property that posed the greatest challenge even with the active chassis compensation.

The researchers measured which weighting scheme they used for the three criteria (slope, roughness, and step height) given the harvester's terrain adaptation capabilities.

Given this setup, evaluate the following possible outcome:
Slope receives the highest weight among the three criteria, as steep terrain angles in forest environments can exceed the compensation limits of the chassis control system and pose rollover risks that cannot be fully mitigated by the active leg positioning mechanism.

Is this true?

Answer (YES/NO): NO